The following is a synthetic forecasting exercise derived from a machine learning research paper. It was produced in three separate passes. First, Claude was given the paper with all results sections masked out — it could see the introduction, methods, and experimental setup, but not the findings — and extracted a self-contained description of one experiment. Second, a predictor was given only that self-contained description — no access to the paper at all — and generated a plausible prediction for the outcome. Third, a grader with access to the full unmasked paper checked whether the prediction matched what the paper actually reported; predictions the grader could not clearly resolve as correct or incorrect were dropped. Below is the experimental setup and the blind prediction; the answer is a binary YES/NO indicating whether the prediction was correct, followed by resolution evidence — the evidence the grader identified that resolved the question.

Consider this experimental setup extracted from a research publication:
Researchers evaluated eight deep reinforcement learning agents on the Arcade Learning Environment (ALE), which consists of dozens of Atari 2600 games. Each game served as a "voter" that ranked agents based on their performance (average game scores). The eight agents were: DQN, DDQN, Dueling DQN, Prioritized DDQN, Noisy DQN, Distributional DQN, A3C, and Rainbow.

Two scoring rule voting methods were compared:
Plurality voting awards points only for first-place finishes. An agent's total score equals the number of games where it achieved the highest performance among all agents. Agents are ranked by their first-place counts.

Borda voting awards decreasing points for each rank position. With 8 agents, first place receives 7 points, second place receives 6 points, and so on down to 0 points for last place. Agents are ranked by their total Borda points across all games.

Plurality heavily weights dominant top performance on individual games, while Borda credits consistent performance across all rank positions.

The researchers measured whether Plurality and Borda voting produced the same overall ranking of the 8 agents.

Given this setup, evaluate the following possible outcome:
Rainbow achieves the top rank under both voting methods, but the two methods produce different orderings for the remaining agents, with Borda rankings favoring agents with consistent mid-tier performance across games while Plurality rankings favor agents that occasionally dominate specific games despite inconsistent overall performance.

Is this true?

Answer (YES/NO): YES